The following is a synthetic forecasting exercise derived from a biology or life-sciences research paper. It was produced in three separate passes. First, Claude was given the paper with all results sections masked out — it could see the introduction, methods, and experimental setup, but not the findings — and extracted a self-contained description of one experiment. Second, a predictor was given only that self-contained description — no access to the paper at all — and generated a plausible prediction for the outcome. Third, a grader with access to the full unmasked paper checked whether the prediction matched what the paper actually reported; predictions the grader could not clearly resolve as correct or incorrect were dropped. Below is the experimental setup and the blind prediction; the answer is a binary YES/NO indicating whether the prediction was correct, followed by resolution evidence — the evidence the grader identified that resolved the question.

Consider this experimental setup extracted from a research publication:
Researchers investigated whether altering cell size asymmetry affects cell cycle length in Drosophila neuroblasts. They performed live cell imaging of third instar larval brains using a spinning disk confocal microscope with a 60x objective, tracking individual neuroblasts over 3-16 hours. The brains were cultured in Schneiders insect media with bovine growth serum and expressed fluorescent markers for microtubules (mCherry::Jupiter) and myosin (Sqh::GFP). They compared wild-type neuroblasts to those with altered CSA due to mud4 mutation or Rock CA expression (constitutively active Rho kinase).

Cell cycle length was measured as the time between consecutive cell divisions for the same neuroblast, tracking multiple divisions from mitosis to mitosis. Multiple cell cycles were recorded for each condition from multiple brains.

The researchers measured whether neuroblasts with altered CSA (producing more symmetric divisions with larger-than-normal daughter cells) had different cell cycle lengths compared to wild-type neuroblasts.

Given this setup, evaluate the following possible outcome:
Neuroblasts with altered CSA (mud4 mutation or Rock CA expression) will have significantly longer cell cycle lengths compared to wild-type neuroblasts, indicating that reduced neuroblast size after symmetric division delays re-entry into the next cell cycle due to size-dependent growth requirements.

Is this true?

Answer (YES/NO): YES